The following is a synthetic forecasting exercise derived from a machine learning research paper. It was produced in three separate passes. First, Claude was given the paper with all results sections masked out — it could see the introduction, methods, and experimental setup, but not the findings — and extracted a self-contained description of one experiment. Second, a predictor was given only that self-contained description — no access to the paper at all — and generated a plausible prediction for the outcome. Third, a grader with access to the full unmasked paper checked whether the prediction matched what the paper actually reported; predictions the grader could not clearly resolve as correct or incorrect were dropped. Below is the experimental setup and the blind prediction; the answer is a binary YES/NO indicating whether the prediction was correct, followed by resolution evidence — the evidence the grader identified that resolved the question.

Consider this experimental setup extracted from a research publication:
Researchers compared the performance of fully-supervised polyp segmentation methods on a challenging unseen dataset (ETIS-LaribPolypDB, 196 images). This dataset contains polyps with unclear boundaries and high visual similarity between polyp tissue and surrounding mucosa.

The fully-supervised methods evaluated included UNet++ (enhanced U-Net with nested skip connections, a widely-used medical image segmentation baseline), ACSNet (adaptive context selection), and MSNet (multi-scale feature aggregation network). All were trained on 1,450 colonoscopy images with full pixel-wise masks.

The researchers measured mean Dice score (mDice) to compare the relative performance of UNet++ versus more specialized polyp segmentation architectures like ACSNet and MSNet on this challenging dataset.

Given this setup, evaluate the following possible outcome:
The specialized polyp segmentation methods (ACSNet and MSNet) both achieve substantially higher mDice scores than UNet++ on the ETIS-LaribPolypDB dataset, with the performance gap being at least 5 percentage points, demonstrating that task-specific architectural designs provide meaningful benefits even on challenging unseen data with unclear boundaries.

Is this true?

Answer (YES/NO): YES